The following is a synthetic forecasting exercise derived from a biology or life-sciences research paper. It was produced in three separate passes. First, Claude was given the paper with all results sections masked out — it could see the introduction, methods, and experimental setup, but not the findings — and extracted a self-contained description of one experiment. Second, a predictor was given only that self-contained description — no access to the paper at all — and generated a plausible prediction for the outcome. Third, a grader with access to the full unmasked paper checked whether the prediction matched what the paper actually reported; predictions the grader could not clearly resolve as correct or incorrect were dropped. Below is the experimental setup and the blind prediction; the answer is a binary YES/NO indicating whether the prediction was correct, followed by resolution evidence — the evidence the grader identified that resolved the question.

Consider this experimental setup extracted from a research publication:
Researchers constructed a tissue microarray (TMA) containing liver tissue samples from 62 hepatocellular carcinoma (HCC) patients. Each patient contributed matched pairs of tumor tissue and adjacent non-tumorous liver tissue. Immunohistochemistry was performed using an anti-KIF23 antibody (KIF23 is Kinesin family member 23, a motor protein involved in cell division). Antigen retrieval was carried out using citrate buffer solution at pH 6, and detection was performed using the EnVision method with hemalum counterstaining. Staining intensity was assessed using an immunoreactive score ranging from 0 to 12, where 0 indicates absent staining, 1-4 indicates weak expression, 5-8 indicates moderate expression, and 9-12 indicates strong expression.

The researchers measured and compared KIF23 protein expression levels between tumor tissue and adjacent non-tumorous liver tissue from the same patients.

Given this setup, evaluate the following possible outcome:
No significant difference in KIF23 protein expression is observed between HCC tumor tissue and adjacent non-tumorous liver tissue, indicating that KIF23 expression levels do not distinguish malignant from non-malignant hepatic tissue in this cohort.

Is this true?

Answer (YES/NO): NO